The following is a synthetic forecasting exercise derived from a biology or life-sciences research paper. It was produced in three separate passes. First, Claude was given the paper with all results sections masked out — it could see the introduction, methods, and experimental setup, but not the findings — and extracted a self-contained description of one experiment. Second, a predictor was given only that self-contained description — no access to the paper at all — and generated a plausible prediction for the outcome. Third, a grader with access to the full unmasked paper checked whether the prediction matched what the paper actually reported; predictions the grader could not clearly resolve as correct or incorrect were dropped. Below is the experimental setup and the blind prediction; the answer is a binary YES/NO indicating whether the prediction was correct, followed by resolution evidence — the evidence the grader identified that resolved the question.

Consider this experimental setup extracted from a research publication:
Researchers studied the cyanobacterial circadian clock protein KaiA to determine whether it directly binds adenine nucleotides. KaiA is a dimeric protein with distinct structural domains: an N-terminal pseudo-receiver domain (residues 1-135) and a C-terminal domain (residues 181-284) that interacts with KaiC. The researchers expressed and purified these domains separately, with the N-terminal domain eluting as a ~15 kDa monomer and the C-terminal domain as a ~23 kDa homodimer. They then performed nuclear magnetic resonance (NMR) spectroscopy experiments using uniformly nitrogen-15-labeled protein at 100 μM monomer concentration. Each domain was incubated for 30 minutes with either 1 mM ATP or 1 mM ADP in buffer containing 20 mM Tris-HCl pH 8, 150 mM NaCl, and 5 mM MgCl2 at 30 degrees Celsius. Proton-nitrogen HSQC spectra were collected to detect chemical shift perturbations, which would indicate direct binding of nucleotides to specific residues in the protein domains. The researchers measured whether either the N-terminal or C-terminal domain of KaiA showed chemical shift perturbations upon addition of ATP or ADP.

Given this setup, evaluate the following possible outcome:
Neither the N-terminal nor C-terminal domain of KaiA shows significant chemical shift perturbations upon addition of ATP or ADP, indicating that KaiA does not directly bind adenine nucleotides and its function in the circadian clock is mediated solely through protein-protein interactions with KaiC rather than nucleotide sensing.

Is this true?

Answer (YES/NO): YES